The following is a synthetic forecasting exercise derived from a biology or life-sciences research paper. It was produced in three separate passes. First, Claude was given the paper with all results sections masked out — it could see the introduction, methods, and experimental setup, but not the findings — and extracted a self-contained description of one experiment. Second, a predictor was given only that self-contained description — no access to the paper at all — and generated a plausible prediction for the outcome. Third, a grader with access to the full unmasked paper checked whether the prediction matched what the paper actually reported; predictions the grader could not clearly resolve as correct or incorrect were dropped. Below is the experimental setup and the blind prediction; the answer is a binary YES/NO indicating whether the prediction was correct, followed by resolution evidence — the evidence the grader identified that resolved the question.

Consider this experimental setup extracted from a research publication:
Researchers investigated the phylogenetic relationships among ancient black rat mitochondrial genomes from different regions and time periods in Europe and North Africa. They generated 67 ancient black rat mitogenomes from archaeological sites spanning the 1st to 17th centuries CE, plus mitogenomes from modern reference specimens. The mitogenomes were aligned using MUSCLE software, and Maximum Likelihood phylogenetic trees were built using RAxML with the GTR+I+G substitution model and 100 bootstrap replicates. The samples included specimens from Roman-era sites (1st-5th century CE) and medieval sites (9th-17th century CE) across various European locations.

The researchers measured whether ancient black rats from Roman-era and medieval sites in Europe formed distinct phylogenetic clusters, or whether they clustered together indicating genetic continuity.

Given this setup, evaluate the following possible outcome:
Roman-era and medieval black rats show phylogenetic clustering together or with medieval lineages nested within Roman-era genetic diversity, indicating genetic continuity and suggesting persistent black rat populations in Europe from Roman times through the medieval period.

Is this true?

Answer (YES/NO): NO